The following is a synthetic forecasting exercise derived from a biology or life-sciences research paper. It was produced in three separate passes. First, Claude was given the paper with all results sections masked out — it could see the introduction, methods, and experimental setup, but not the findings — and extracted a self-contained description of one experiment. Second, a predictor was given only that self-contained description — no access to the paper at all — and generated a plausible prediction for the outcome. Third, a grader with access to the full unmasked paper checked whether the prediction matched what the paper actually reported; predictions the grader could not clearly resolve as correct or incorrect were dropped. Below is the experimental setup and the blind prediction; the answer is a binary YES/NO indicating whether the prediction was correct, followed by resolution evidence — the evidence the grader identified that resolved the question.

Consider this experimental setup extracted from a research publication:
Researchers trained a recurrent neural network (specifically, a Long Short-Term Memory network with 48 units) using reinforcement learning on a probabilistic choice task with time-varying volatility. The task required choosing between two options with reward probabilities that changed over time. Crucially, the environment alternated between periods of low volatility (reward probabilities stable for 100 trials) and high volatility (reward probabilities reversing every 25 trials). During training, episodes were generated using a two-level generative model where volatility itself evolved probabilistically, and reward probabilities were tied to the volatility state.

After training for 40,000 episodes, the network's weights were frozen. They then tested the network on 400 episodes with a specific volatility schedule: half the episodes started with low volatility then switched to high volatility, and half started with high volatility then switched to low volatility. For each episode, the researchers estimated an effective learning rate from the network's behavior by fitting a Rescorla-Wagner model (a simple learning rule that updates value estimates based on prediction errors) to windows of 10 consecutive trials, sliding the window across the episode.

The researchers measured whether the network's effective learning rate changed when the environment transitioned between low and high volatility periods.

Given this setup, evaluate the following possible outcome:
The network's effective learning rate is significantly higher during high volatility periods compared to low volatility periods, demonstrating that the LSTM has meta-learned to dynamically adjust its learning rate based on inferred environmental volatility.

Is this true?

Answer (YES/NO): YES